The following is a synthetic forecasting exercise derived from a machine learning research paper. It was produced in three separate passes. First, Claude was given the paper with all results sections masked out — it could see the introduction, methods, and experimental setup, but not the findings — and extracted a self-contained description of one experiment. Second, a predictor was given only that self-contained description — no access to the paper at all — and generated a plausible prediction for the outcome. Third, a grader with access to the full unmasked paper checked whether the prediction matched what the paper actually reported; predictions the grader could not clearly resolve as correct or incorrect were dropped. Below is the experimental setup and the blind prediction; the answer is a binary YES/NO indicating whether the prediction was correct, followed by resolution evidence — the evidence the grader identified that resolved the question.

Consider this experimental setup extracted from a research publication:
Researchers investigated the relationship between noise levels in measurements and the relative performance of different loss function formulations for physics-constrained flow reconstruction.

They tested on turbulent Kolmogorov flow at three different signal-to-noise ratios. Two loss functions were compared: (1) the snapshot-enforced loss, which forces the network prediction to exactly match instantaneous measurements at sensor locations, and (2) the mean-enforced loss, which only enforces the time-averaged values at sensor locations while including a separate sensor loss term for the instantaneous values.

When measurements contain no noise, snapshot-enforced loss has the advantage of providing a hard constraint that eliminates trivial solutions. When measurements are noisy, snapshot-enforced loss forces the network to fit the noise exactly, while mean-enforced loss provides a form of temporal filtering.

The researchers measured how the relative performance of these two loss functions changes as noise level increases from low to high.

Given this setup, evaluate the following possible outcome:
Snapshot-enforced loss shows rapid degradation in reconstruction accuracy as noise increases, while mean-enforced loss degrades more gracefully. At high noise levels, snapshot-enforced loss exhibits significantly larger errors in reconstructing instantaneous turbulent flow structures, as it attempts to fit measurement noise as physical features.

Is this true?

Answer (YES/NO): NO